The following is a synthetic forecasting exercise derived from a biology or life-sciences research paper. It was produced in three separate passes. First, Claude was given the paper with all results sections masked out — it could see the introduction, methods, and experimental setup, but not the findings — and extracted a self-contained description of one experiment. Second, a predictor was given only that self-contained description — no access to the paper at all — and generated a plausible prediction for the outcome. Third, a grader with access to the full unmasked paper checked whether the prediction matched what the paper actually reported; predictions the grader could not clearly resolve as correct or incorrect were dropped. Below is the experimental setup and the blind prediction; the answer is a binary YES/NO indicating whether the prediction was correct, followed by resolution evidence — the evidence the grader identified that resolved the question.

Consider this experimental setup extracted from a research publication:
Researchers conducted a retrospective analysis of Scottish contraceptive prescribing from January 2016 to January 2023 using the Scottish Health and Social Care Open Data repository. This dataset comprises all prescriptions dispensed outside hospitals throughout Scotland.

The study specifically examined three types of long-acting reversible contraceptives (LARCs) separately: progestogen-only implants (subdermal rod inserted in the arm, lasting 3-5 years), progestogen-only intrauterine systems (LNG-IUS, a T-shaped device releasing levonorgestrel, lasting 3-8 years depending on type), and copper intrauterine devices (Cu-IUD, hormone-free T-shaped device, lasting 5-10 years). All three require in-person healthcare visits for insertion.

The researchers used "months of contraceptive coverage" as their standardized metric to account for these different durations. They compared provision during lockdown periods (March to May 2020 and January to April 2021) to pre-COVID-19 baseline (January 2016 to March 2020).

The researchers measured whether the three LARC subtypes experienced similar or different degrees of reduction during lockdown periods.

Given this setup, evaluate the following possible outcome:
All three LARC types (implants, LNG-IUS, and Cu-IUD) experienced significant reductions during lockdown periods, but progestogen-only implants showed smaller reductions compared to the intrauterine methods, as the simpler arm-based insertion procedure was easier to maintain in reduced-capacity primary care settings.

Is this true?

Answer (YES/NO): NO